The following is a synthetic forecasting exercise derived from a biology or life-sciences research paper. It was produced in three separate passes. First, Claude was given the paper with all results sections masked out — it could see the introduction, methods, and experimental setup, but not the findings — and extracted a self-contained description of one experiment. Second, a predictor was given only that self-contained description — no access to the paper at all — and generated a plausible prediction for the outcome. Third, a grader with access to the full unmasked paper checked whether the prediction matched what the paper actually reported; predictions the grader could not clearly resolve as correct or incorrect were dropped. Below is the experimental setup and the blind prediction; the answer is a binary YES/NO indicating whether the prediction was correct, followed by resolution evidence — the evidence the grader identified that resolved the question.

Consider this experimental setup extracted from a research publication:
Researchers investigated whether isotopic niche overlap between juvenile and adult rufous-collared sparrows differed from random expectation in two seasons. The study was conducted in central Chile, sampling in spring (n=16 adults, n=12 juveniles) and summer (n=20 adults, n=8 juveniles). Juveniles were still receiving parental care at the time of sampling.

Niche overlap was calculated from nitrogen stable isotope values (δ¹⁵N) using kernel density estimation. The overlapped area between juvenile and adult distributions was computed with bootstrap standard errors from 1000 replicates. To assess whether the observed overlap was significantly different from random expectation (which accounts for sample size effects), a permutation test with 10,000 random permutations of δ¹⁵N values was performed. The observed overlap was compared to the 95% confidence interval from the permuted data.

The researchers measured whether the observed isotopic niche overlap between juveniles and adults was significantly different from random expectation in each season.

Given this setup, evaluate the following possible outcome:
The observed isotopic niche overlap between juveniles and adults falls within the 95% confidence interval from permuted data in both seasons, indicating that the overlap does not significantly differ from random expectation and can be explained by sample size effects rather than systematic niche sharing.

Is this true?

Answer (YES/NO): NO